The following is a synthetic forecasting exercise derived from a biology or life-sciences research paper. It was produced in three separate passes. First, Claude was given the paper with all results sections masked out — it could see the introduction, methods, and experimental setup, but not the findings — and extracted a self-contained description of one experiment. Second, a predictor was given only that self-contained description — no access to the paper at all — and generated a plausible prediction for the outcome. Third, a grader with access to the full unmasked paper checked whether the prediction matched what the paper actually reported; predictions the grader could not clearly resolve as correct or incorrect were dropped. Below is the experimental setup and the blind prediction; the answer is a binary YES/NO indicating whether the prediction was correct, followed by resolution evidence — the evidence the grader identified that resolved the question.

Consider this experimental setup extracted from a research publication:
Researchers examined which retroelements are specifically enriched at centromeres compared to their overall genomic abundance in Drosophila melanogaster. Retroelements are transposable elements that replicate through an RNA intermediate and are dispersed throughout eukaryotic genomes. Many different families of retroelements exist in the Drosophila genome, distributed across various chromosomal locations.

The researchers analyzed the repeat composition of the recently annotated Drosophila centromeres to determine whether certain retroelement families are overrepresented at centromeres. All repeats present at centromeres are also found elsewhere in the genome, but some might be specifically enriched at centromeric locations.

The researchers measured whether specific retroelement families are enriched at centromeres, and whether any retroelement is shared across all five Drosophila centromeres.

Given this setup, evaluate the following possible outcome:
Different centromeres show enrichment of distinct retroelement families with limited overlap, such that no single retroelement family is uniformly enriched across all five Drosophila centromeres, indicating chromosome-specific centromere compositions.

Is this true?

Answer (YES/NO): NO